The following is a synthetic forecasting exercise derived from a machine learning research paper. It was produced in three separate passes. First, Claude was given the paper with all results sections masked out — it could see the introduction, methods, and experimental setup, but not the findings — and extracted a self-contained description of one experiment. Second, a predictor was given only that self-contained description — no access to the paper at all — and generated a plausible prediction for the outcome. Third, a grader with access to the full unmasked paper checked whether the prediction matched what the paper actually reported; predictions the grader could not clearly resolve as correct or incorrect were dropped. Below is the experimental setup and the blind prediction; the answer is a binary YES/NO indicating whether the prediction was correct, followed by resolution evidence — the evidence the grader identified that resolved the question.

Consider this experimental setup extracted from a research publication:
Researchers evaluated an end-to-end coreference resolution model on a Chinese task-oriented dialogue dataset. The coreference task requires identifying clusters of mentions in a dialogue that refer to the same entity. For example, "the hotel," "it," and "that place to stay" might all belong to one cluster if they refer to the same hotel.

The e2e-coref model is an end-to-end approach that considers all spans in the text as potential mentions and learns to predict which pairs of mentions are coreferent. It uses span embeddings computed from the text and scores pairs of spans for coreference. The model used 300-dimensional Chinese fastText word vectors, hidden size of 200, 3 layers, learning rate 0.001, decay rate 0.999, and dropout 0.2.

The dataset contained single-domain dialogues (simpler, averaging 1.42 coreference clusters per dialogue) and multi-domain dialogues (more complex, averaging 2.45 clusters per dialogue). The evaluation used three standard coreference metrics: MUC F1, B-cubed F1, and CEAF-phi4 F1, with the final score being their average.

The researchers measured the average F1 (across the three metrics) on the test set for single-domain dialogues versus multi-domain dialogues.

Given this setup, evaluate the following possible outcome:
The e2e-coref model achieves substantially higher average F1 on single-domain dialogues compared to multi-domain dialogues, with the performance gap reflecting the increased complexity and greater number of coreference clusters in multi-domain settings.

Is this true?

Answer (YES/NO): YES